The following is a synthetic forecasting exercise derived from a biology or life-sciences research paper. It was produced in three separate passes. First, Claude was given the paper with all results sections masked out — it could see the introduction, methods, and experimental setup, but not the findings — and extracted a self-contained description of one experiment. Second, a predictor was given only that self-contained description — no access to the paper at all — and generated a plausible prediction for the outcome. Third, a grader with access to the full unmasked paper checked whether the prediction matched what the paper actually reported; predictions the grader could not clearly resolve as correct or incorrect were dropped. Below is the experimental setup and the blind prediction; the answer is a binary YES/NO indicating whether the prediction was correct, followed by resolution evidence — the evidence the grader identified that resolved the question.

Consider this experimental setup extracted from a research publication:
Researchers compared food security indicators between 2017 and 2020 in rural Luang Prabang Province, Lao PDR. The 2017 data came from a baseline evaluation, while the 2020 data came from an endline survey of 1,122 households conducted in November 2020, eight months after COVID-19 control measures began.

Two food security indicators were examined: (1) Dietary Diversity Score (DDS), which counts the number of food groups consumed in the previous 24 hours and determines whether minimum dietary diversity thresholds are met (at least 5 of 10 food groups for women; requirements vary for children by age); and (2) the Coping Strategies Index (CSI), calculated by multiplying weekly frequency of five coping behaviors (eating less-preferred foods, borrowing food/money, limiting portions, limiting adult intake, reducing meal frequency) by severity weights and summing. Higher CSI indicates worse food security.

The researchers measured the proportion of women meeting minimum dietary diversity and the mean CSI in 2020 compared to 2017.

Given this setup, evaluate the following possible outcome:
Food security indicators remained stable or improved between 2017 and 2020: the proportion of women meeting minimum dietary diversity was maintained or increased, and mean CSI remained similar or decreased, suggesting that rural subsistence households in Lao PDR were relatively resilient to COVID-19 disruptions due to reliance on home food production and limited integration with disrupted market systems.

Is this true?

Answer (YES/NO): NO